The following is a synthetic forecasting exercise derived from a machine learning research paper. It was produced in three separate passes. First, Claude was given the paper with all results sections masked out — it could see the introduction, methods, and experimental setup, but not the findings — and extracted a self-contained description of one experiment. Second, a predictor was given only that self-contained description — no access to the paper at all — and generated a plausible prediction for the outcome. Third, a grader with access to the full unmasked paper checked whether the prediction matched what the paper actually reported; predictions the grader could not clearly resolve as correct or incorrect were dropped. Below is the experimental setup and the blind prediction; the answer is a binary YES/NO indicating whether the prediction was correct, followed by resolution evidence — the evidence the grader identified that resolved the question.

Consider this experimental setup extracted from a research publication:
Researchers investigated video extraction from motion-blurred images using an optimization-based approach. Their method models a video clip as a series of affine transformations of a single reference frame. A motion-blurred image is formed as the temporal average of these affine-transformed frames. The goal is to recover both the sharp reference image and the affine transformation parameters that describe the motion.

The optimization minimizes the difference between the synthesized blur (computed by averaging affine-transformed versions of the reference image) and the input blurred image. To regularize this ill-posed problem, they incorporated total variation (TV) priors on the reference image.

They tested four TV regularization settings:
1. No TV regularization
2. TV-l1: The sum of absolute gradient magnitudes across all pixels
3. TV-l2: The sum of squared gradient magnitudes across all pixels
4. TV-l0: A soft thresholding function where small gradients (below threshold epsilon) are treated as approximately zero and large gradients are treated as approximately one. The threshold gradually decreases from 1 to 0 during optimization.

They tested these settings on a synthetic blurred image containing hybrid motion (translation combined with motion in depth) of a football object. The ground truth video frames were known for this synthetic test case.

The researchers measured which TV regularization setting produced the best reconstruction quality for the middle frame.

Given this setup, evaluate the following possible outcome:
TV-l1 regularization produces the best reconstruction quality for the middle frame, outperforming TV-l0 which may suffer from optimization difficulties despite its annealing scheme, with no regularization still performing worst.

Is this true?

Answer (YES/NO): NO